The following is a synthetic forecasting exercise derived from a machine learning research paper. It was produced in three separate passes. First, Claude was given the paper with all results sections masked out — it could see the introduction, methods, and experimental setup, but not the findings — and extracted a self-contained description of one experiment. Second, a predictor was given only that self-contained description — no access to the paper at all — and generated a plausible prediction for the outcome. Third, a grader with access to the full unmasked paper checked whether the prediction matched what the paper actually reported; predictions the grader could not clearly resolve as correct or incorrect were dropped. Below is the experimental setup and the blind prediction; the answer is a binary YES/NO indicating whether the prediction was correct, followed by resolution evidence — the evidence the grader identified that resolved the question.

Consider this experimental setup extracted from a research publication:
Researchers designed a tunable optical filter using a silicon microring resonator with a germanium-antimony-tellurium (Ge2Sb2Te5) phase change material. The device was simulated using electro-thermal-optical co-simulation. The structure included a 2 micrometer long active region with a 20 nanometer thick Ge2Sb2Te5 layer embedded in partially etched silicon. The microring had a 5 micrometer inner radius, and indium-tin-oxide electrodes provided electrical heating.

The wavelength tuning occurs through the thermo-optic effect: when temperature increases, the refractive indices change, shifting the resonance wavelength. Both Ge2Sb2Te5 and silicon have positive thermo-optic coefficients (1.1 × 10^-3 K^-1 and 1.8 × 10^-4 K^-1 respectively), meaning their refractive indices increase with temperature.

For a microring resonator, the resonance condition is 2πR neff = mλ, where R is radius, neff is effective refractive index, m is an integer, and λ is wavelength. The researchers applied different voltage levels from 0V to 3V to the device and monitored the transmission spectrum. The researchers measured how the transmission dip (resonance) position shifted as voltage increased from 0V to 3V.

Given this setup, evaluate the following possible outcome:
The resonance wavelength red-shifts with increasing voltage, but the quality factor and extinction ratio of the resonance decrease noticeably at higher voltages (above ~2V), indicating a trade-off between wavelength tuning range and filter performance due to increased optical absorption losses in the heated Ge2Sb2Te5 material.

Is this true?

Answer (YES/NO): NO